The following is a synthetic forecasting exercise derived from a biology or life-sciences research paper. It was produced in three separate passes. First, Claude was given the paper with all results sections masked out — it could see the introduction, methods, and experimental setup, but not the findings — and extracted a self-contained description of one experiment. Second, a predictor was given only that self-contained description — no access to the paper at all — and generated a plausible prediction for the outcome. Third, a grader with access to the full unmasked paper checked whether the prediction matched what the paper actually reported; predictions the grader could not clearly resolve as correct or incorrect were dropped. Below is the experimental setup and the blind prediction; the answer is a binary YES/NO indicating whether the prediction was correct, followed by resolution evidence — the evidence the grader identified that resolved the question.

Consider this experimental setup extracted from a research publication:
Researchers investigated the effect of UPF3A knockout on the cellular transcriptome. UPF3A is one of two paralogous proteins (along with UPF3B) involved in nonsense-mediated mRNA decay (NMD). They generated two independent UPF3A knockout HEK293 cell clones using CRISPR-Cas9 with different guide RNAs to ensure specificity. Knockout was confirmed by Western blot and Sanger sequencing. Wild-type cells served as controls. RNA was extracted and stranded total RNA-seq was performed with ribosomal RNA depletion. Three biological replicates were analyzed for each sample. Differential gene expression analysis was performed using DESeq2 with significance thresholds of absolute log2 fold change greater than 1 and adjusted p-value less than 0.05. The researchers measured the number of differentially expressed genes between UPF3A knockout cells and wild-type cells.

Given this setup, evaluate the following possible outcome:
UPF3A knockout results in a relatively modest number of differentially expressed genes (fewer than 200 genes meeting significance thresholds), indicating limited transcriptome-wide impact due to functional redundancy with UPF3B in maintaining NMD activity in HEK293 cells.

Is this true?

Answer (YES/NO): NO